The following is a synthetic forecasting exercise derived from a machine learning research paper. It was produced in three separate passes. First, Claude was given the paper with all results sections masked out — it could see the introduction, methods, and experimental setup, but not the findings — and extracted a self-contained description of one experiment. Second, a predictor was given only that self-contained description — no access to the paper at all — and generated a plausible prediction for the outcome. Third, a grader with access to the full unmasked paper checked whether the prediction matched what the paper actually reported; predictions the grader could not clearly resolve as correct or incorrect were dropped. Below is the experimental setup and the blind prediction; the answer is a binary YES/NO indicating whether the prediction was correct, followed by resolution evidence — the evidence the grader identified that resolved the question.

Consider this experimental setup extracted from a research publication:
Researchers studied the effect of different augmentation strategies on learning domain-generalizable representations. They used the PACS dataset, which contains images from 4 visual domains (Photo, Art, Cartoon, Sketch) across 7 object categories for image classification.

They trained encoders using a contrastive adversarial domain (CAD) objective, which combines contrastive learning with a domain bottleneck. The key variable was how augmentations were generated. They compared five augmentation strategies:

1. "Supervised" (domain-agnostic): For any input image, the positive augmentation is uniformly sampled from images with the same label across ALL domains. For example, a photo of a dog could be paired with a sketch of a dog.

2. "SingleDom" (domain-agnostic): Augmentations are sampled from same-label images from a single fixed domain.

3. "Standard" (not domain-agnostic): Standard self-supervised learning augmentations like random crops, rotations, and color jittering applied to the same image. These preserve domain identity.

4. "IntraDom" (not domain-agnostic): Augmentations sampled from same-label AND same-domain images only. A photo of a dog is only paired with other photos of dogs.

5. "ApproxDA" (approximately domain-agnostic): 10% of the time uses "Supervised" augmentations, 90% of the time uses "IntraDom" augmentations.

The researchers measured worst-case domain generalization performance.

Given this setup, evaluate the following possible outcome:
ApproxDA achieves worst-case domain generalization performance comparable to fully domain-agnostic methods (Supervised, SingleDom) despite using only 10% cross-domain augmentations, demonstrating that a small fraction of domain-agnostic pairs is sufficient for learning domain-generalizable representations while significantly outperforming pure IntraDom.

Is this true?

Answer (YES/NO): YES